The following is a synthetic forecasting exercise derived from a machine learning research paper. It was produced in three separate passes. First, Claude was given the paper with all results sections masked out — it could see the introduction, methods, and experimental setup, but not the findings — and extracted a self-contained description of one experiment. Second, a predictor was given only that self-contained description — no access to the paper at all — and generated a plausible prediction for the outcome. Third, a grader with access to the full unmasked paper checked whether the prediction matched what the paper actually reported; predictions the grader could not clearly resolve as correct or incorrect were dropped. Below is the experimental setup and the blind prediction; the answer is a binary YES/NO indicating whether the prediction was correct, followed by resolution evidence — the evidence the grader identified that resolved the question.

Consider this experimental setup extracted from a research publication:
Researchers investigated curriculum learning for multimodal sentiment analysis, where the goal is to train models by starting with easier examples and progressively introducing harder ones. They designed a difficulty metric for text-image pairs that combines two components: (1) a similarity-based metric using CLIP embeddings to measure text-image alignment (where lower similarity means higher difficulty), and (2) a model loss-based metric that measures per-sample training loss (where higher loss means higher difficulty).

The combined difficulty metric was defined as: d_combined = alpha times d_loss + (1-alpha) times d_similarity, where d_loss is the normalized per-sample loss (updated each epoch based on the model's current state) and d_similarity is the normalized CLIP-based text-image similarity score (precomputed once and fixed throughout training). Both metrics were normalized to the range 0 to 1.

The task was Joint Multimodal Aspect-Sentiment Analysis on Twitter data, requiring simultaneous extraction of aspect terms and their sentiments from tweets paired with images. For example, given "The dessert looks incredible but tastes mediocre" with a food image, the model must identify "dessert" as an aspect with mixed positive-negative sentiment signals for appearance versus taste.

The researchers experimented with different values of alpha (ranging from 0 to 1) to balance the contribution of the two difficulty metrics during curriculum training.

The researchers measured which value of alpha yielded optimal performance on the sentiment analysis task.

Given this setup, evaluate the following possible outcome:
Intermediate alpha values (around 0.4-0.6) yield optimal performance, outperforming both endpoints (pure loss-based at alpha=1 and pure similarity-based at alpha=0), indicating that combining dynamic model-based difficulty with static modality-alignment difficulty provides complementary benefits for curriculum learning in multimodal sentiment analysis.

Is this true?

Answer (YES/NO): NO